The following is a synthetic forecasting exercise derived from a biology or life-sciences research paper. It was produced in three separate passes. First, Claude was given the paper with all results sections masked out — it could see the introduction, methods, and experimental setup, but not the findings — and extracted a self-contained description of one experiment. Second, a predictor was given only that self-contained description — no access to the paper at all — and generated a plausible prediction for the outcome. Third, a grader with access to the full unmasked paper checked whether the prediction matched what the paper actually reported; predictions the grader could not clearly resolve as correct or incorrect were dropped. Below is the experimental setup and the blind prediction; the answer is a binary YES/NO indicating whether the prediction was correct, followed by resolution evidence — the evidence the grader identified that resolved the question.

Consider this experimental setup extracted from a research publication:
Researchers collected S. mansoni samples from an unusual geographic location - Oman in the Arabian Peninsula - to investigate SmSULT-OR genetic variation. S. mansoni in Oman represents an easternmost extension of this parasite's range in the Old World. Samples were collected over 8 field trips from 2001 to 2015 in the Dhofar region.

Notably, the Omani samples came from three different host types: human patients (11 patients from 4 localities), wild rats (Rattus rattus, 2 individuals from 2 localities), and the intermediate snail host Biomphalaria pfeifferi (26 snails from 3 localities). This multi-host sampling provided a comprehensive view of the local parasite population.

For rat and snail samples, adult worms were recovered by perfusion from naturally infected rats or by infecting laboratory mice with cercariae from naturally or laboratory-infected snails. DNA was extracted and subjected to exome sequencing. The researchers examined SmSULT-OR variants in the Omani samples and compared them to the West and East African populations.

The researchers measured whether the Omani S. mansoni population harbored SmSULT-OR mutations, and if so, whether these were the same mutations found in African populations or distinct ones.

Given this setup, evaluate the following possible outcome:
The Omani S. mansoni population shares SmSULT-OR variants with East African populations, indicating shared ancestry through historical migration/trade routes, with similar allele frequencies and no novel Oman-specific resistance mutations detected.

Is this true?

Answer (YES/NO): NO